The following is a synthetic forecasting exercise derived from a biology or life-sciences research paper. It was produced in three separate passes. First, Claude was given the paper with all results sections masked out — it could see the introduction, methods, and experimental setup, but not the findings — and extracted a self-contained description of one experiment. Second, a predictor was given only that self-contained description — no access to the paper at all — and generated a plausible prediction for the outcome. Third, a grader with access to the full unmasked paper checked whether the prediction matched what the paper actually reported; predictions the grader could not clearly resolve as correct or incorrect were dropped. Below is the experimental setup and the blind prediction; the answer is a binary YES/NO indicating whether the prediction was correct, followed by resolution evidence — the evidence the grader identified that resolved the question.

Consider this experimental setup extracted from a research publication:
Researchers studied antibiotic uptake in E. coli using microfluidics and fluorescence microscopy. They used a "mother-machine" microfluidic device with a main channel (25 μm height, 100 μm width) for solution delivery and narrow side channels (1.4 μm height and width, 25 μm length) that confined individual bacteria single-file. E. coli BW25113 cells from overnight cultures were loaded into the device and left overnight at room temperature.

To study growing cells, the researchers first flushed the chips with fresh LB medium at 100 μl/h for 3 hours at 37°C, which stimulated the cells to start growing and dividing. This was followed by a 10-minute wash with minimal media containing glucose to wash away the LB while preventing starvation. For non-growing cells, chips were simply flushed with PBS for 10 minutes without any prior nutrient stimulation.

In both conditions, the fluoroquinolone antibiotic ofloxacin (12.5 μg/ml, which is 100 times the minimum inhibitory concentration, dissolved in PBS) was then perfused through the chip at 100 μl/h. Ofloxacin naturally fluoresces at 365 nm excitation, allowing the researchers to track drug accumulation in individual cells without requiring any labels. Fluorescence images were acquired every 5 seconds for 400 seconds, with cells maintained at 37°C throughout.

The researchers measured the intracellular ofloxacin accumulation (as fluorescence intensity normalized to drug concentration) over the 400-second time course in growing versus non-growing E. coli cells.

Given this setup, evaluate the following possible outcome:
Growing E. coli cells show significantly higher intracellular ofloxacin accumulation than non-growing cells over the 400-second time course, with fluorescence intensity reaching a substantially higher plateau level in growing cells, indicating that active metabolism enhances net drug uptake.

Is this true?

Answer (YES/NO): YES